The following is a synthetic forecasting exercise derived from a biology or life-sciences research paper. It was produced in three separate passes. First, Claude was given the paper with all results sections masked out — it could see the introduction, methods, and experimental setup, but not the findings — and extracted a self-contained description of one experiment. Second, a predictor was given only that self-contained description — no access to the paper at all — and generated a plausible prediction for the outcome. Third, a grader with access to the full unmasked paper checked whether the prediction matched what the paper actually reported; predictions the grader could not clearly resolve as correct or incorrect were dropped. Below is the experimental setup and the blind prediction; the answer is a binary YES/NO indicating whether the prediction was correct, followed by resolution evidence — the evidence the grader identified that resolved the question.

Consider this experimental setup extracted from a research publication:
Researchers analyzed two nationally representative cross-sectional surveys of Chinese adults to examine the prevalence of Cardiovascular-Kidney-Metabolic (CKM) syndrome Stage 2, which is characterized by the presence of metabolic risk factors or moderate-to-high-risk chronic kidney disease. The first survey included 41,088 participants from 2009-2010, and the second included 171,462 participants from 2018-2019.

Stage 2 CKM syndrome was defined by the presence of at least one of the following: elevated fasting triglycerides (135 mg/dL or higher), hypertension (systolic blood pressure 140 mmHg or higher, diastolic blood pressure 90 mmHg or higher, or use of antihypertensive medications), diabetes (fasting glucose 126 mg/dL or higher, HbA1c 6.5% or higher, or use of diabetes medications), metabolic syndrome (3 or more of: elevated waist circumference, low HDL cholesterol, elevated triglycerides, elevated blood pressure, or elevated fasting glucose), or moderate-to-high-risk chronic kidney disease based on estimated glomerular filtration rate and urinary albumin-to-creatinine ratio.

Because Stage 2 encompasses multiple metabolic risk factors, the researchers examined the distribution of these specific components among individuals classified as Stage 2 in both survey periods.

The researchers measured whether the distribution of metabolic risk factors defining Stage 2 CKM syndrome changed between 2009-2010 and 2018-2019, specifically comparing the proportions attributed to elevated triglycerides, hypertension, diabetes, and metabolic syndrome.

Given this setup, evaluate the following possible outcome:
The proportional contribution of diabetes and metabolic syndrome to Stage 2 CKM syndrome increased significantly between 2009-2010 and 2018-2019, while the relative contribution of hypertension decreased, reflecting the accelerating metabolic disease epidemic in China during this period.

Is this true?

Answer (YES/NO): NO